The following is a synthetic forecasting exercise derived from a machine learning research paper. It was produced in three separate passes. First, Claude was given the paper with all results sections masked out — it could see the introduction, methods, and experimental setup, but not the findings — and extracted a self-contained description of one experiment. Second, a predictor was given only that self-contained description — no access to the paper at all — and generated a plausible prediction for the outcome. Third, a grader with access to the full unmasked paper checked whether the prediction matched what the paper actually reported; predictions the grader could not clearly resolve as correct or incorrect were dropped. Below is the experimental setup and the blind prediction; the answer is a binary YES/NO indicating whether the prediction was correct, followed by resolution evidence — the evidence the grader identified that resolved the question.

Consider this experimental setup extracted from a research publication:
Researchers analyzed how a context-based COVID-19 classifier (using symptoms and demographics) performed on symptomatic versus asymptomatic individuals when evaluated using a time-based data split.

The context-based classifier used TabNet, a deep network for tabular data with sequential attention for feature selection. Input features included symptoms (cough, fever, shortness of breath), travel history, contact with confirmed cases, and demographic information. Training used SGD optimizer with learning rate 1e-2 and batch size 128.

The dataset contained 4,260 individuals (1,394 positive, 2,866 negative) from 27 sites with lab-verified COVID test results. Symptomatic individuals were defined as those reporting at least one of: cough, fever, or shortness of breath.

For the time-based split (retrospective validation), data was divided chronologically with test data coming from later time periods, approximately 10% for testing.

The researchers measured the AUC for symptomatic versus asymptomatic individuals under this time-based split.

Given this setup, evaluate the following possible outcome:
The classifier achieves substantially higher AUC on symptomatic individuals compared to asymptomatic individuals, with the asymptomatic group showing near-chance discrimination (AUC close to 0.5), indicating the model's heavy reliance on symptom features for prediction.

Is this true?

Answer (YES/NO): NO